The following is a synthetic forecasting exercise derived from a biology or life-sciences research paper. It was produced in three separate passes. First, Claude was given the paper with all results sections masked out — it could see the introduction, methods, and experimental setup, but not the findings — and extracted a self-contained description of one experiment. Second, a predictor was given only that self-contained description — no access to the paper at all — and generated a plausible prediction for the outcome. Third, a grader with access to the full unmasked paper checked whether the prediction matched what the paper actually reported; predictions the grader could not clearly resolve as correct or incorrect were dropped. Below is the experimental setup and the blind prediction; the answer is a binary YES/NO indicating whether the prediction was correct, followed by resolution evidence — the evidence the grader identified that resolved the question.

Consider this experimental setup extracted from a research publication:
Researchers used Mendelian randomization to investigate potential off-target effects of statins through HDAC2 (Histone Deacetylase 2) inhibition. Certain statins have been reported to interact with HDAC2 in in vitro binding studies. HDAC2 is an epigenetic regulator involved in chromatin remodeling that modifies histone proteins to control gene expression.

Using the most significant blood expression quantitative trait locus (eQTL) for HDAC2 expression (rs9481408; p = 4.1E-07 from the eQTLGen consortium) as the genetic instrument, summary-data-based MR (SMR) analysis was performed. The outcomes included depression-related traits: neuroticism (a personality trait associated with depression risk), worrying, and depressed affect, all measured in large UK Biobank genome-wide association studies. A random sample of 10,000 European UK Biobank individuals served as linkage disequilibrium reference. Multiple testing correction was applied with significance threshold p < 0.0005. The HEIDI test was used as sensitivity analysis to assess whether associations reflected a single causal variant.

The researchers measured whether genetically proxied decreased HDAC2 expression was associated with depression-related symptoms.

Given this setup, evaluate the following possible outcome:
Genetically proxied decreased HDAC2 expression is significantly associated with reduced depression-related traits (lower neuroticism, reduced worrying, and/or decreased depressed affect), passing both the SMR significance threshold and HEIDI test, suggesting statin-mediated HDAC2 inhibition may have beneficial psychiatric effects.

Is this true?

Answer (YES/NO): NO